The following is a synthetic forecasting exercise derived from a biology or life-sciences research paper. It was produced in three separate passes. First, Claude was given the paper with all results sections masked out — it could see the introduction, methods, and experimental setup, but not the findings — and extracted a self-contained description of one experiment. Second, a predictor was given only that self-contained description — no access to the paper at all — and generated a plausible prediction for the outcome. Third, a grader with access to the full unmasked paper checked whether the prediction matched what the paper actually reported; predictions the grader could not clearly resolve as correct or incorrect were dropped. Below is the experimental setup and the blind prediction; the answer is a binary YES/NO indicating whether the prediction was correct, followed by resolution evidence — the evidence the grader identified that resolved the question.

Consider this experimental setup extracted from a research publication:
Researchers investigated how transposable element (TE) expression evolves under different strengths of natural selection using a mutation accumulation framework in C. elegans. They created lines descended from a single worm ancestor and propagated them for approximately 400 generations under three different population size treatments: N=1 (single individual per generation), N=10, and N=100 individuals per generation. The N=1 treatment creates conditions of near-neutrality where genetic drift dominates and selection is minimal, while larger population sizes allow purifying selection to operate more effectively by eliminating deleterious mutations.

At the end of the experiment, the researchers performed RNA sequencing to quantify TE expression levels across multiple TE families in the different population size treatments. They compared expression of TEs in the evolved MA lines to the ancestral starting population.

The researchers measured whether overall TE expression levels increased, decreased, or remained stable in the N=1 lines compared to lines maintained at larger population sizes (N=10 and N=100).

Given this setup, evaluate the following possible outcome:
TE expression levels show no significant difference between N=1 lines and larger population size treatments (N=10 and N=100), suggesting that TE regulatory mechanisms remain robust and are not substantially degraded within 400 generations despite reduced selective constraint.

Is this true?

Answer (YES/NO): NO